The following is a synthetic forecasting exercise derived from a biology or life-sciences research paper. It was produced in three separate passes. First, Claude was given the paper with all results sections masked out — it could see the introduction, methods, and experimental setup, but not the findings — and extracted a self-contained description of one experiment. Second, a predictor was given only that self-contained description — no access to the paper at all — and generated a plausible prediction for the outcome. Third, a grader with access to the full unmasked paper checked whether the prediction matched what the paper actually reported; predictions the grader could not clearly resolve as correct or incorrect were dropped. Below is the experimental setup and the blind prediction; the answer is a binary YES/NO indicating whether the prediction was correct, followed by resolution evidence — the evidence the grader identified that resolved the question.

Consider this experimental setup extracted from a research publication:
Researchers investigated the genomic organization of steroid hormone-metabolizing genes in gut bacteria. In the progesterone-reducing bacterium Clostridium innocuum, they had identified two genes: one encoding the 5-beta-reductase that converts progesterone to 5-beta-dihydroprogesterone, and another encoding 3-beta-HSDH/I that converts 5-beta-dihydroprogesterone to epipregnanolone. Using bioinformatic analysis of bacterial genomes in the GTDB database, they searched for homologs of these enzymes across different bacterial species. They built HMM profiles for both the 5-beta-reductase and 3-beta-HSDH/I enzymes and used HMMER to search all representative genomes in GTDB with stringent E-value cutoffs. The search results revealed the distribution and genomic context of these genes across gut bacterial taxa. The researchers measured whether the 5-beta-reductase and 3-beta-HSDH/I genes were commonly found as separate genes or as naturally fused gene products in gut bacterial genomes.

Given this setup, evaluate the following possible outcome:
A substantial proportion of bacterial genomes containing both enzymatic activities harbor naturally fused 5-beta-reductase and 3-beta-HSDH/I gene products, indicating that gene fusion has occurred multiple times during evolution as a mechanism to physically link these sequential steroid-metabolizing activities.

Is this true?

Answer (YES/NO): YES